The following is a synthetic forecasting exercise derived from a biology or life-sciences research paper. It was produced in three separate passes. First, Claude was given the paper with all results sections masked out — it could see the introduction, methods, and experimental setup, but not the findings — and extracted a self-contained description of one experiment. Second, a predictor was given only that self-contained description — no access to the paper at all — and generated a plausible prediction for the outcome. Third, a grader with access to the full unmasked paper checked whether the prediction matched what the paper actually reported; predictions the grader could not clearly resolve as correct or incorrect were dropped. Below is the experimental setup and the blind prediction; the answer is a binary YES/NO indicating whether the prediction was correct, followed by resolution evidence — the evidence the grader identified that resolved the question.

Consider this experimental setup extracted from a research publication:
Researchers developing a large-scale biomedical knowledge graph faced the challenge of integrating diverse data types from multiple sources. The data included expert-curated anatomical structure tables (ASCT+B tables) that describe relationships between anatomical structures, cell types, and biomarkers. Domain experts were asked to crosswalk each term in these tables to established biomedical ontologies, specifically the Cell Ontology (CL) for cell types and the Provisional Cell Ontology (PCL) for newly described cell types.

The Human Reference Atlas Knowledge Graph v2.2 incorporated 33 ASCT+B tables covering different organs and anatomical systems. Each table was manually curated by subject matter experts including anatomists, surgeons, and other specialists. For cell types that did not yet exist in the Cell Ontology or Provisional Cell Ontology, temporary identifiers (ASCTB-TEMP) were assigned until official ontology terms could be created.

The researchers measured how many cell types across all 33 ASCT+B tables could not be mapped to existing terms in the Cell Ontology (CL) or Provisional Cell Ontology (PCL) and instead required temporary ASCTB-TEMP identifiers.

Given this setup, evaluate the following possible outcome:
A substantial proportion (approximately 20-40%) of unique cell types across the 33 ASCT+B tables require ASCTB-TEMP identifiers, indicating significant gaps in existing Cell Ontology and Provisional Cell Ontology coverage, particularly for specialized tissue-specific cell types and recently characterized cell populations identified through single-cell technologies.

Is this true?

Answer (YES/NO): NO